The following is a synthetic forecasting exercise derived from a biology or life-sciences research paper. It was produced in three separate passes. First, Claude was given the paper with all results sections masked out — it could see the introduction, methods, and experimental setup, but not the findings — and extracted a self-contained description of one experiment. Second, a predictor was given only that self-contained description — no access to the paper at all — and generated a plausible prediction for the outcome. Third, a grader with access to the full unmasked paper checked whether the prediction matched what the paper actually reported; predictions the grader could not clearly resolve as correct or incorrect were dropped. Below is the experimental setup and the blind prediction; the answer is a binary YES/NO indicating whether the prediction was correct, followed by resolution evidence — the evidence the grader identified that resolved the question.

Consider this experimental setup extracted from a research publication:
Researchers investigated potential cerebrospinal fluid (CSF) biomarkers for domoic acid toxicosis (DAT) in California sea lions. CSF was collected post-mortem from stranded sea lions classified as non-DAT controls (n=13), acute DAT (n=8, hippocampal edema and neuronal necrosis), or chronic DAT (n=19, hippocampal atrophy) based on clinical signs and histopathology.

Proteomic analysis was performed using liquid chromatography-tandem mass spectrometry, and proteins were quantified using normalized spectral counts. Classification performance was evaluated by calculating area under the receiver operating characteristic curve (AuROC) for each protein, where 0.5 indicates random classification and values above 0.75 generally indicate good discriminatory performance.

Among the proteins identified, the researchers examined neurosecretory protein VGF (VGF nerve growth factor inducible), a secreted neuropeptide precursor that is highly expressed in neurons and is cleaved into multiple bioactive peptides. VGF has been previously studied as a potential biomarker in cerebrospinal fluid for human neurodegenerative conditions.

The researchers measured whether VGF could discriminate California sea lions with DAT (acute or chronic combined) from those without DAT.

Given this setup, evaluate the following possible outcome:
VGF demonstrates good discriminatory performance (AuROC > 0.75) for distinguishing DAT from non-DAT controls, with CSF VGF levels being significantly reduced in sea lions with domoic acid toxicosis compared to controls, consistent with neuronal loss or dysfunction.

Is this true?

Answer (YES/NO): NO